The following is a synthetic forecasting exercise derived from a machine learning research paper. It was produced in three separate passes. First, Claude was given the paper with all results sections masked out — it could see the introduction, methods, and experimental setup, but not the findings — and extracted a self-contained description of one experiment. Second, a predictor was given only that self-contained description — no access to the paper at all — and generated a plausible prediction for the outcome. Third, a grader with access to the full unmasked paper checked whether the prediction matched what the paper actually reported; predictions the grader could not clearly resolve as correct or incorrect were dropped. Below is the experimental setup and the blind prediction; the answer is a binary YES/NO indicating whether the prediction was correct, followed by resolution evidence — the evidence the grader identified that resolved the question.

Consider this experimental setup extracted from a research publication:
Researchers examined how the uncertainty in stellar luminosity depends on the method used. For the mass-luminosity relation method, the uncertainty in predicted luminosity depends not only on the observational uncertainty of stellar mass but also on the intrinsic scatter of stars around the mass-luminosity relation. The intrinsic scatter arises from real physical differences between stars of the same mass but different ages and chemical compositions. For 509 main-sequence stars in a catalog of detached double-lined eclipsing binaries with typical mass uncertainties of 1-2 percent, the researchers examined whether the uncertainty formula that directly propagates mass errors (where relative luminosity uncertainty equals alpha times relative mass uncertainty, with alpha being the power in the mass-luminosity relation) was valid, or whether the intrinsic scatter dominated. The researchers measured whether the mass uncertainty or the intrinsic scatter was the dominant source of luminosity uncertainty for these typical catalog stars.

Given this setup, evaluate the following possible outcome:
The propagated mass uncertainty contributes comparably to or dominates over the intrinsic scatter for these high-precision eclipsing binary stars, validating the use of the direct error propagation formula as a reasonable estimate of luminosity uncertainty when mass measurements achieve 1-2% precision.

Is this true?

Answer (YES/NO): NO